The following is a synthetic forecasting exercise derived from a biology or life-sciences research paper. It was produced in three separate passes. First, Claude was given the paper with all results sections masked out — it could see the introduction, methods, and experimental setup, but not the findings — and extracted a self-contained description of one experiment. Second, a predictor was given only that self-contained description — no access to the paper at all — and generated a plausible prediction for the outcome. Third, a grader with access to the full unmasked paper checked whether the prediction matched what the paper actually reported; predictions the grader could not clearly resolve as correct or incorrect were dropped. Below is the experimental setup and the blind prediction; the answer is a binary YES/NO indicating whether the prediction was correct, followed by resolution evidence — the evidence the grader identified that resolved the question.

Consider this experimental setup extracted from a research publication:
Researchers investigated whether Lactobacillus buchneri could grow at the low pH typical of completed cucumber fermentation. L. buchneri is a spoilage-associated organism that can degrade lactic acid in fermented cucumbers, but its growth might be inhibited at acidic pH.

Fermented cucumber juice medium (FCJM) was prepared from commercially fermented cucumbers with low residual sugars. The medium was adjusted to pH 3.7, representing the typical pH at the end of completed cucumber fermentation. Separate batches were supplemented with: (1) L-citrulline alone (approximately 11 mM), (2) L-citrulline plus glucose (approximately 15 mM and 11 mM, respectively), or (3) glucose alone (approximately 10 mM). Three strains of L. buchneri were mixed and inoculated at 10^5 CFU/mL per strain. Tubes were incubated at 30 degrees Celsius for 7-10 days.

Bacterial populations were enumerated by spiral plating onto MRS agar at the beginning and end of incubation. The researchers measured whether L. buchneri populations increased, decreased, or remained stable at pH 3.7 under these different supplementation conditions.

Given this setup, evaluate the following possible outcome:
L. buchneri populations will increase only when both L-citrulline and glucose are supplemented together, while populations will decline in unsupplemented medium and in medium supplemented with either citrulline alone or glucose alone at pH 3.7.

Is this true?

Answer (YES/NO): NO